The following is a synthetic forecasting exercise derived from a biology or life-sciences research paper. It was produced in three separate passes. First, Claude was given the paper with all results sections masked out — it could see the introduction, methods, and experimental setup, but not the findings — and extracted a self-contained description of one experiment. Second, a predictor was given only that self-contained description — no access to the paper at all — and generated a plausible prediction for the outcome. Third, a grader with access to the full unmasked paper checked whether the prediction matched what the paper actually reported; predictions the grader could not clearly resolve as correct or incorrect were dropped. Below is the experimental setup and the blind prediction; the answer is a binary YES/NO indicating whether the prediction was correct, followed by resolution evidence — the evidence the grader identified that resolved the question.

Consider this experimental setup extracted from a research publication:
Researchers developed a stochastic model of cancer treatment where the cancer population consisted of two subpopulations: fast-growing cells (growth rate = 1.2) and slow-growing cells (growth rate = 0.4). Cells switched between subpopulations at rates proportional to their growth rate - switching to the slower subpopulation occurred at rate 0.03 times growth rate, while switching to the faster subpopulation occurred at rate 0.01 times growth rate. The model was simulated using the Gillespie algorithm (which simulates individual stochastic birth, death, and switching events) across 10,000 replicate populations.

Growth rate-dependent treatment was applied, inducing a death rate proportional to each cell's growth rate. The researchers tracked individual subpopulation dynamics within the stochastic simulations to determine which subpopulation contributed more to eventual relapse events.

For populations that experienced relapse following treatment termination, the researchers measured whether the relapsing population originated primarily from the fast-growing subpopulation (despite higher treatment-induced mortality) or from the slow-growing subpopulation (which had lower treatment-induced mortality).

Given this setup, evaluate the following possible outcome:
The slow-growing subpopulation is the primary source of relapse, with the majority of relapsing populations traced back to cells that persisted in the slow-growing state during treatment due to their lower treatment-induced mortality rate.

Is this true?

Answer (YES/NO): YES